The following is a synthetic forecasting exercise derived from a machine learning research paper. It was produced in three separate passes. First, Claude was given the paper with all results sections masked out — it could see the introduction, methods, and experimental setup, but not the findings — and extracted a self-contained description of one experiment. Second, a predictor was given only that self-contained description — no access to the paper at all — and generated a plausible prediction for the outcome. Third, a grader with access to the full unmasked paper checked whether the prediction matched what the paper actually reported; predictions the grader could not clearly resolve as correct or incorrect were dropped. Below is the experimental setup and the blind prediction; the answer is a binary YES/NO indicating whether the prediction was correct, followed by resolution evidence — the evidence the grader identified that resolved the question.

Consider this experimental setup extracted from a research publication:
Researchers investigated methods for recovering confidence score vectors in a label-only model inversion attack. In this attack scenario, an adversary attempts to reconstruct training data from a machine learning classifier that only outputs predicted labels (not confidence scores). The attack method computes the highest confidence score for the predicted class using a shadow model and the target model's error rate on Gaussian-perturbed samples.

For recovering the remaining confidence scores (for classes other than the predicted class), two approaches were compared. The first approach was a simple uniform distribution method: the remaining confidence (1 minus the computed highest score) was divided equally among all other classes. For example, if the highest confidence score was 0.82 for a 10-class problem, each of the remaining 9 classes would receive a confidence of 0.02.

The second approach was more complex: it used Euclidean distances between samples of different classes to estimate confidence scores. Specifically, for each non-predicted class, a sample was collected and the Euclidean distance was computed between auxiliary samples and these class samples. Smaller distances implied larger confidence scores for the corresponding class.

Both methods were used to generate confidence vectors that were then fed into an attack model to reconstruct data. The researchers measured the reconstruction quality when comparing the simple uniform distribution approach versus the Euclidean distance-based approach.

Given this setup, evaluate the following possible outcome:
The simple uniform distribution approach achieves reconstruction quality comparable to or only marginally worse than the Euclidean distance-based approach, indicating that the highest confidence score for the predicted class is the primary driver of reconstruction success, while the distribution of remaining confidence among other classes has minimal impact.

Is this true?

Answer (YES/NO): YES